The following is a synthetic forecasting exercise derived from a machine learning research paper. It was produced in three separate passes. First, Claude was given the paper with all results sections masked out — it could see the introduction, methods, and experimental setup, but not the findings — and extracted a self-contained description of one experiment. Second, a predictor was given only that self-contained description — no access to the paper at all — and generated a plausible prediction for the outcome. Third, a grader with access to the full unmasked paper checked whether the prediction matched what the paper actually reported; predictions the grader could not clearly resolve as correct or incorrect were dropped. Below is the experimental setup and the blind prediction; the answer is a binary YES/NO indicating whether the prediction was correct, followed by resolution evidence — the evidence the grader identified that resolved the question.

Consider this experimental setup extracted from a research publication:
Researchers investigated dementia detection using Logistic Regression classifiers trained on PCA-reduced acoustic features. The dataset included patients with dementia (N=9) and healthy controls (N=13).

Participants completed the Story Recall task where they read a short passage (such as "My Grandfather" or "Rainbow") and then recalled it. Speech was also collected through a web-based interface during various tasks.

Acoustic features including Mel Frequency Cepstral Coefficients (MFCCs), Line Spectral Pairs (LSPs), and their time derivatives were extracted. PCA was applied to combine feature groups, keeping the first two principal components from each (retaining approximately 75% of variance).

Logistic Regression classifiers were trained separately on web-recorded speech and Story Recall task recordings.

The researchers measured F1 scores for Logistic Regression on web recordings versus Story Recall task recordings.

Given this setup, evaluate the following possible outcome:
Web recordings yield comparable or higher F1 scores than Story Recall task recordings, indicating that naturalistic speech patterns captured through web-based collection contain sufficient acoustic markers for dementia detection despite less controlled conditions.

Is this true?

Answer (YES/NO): YES